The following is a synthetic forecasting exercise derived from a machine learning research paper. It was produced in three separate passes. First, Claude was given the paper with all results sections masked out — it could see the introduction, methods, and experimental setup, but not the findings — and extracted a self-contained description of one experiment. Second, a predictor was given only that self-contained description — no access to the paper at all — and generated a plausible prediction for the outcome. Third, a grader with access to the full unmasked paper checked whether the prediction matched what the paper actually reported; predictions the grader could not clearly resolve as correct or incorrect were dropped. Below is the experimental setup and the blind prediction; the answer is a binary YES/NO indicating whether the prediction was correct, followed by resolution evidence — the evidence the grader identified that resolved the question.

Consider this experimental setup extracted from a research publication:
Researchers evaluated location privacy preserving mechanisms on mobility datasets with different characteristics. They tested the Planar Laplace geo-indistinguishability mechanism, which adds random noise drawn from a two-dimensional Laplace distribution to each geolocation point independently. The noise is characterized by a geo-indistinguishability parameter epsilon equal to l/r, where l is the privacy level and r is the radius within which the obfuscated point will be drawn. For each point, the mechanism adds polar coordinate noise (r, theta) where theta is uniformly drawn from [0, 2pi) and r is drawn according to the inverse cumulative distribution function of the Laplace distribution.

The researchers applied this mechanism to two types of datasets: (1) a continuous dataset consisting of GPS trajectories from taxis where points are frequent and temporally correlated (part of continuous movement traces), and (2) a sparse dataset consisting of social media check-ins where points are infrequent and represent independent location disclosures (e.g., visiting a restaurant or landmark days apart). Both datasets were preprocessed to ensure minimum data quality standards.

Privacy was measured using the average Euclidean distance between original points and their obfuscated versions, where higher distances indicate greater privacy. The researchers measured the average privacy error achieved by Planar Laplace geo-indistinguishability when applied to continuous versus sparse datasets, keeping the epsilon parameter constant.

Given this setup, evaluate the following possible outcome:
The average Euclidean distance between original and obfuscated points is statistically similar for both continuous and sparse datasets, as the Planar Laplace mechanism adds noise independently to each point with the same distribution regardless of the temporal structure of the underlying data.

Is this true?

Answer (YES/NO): YES